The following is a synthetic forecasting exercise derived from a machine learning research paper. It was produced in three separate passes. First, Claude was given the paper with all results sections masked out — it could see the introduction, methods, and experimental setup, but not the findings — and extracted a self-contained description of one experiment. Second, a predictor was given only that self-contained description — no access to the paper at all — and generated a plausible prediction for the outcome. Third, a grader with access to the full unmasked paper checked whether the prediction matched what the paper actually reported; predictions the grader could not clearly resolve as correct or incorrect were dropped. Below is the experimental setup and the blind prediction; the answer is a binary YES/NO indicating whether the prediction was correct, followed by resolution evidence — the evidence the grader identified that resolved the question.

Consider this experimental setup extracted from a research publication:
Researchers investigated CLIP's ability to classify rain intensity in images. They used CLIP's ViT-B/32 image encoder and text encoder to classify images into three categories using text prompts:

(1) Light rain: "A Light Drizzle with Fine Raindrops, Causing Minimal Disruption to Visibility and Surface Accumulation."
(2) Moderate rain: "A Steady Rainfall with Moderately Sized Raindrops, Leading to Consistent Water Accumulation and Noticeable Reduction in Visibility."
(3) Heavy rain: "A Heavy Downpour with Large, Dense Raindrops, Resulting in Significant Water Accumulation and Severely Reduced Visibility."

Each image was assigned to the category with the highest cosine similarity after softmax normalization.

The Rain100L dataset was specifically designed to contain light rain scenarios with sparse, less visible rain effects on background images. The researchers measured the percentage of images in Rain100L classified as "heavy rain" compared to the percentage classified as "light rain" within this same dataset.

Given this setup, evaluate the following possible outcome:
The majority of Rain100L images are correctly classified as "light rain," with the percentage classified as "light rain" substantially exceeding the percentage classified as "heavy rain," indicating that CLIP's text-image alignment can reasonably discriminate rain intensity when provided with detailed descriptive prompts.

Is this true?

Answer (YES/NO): NO